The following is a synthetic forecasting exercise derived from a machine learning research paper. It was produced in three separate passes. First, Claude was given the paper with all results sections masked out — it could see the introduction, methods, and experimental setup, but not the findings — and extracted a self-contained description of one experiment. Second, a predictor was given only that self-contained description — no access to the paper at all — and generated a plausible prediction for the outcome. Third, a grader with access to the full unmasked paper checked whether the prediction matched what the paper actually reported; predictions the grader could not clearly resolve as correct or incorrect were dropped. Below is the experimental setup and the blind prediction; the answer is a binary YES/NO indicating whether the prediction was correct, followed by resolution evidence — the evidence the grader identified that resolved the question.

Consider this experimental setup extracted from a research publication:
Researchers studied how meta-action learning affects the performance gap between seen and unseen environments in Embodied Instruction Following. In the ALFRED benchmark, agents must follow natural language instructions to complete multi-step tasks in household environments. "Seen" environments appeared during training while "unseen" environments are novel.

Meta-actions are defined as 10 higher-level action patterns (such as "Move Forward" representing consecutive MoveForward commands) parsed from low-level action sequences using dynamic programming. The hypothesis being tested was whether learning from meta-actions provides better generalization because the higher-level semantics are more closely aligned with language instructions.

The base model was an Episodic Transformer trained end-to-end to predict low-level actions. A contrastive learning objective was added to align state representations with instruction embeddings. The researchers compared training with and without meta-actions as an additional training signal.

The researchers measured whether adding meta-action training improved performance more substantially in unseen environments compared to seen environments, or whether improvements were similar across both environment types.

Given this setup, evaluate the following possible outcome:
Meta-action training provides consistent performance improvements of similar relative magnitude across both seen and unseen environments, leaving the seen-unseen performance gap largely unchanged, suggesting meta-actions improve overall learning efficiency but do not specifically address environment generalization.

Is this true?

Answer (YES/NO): NO